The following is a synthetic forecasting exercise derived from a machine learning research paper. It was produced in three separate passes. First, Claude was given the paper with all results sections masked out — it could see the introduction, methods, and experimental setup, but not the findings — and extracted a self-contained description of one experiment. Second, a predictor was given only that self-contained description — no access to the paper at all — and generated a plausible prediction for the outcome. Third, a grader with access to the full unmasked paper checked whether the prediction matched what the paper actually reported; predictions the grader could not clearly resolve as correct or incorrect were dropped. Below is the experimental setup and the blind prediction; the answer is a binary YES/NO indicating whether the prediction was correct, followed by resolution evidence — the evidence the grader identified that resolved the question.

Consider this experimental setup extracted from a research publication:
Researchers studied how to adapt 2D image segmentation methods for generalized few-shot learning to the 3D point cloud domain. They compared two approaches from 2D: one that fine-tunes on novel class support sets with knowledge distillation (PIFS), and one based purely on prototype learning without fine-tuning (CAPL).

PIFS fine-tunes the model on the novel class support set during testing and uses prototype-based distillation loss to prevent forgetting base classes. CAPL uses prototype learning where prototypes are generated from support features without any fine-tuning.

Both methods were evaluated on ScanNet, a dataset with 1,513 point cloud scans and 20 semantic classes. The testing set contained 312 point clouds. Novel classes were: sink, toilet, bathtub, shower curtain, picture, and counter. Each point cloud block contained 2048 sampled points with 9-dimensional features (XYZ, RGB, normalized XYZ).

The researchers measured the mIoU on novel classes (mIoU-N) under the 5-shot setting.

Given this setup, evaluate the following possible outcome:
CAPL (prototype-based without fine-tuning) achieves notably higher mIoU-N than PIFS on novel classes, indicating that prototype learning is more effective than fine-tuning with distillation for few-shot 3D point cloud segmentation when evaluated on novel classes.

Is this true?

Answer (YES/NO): YES